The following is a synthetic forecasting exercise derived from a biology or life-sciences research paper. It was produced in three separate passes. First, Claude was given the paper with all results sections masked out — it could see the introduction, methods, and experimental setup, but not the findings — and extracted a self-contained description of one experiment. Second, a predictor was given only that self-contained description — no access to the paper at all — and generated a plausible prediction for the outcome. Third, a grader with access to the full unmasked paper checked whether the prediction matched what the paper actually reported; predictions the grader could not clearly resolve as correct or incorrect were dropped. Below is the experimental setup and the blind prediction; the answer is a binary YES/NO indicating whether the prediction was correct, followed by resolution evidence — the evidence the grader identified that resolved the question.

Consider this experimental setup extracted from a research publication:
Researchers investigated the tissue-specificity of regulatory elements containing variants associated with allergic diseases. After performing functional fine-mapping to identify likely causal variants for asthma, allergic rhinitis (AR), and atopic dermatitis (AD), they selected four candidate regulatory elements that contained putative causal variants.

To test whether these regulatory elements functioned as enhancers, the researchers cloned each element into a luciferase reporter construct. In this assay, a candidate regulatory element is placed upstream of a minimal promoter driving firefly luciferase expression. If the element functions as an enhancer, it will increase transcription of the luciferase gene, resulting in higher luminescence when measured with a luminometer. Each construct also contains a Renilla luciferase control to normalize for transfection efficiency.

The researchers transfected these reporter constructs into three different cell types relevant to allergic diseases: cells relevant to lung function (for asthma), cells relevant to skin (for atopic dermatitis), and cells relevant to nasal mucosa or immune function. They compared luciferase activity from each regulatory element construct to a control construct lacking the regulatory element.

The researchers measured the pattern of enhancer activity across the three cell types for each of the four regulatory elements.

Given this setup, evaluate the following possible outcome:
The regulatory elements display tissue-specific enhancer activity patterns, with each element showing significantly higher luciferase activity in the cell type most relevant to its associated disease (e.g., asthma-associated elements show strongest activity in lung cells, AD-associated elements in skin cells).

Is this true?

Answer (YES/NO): NO